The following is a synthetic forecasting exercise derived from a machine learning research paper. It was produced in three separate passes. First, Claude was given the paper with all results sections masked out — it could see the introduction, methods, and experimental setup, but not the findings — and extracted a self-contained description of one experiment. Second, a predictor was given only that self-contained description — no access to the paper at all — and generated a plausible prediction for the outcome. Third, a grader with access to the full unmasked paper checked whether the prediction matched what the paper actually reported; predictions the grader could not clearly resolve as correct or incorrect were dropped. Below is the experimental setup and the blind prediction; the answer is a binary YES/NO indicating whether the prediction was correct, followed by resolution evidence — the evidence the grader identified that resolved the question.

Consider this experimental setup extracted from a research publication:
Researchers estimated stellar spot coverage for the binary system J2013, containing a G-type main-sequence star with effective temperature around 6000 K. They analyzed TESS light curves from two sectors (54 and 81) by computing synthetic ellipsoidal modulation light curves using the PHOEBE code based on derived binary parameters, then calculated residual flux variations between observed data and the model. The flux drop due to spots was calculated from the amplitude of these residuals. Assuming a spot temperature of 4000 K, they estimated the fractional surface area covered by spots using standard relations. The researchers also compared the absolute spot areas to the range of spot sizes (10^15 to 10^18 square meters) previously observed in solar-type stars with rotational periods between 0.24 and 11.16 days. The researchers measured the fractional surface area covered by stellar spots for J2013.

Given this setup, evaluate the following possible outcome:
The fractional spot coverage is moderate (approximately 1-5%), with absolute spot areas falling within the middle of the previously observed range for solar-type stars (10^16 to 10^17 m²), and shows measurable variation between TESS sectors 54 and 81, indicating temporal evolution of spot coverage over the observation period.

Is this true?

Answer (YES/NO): YES